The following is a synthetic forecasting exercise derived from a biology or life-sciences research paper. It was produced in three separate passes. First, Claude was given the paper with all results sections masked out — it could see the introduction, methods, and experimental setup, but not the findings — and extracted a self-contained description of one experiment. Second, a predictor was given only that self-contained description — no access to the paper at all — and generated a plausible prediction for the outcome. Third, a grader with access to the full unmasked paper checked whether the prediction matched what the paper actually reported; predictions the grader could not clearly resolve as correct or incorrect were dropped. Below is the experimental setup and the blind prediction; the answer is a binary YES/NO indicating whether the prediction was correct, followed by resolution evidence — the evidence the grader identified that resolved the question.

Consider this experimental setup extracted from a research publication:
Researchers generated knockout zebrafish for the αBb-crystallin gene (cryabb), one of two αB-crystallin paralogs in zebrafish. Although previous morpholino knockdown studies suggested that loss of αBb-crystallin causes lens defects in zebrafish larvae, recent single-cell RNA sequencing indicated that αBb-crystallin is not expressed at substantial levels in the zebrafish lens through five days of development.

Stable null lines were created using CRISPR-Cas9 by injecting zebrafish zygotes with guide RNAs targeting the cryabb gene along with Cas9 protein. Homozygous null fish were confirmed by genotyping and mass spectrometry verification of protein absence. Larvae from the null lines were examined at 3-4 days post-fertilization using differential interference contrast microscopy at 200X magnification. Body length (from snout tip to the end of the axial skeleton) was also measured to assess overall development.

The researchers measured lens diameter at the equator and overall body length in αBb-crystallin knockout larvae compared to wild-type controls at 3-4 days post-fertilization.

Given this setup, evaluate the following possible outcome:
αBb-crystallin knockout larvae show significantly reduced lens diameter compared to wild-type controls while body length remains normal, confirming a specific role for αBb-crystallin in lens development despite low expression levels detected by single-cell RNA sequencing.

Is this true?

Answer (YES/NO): NO